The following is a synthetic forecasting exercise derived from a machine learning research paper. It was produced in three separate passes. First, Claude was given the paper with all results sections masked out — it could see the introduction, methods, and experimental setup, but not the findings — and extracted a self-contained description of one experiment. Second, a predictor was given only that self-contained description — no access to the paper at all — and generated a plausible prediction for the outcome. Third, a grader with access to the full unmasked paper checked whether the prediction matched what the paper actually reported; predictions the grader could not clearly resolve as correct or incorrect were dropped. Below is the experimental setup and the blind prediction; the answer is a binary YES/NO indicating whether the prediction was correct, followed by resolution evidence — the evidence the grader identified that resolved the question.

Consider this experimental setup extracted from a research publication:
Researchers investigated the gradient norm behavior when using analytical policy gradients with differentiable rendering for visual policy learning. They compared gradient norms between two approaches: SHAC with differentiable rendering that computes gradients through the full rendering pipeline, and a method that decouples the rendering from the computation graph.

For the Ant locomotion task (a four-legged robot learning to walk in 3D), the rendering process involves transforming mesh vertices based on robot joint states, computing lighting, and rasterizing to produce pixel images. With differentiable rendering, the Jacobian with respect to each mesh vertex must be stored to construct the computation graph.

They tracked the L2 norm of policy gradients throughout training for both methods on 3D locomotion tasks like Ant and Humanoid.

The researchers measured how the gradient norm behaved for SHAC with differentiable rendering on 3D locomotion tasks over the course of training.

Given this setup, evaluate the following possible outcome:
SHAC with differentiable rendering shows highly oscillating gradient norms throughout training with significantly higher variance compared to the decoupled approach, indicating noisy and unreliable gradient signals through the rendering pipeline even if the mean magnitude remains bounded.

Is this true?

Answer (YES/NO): NO